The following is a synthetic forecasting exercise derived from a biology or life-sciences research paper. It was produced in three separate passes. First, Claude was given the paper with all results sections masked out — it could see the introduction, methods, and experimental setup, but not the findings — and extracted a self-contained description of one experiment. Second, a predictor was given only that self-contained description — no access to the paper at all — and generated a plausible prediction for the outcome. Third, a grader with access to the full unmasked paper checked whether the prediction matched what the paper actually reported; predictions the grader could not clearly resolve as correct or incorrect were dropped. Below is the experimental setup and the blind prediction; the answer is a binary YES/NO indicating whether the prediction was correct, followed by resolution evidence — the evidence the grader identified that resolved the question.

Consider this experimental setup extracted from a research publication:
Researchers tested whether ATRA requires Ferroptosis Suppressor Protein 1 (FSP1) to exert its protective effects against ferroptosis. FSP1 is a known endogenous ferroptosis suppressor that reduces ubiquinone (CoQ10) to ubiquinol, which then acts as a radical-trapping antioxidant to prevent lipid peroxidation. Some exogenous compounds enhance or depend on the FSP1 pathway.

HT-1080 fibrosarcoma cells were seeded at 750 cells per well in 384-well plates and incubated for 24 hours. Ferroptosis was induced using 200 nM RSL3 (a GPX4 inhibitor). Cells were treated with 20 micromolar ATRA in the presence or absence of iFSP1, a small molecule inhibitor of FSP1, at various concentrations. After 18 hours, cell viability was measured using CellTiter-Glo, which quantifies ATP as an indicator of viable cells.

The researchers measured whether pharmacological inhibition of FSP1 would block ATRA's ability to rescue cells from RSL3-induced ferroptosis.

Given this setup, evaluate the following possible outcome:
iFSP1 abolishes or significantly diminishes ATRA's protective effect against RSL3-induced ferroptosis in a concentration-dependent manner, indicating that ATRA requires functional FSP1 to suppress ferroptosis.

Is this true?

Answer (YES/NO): YES